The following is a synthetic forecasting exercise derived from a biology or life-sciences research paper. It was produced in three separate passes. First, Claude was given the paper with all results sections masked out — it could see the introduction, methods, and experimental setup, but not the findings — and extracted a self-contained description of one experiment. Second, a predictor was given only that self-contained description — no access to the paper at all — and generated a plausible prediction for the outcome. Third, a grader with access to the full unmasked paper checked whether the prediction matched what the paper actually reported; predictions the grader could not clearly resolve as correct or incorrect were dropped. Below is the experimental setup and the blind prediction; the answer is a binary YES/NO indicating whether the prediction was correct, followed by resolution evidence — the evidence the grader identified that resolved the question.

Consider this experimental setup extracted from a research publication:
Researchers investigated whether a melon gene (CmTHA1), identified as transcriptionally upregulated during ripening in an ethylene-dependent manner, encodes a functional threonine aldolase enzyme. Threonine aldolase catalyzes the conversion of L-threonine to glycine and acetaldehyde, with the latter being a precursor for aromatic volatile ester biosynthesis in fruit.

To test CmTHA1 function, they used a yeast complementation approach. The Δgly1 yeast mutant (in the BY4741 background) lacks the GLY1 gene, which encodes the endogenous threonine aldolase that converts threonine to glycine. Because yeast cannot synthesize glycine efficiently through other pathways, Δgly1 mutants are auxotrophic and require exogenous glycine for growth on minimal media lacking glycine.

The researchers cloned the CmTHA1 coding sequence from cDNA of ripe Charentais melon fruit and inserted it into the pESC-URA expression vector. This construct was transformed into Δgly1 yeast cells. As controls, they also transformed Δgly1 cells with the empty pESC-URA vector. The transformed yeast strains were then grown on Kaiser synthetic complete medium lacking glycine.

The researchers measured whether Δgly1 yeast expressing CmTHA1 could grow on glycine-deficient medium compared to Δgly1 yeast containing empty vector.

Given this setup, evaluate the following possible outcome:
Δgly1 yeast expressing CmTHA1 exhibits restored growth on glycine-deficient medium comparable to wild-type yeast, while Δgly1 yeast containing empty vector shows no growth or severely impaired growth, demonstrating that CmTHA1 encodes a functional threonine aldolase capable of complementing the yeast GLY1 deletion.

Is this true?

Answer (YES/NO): YES